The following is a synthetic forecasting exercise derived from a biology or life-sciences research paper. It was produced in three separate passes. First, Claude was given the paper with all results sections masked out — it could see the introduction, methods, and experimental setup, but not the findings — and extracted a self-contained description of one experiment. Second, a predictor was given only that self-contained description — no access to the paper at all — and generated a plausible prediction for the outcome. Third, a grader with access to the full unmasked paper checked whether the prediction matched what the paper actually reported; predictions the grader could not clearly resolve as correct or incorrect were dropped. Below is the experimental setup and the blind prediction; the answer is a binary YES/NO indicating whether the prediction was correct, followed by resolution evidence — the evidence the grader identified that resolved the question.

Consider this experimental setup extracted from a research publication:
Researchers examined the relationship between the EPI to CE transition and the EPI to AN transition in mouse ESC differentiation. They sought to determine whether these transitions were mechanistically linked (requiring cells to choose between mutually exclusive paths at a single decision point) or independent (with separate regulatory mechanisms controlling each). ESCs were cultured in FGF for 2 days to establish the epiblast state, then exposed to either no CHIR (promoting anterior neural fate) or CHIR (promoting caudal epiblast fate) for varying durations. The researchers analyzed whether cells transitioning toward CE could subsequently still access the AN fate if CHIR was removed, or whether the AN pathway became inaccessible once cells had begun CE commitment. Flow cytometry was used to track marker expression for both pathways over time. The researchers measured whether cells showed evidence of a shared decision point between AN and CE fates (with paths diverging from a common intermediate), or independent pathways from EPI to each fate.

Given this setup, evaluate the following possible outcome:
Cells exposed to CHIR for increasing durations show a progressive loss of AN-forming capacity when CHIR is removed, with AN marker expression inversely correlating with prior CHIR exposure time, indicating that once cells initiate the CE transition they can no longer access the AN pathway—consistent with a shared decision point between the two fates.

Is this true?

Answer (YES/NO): NO